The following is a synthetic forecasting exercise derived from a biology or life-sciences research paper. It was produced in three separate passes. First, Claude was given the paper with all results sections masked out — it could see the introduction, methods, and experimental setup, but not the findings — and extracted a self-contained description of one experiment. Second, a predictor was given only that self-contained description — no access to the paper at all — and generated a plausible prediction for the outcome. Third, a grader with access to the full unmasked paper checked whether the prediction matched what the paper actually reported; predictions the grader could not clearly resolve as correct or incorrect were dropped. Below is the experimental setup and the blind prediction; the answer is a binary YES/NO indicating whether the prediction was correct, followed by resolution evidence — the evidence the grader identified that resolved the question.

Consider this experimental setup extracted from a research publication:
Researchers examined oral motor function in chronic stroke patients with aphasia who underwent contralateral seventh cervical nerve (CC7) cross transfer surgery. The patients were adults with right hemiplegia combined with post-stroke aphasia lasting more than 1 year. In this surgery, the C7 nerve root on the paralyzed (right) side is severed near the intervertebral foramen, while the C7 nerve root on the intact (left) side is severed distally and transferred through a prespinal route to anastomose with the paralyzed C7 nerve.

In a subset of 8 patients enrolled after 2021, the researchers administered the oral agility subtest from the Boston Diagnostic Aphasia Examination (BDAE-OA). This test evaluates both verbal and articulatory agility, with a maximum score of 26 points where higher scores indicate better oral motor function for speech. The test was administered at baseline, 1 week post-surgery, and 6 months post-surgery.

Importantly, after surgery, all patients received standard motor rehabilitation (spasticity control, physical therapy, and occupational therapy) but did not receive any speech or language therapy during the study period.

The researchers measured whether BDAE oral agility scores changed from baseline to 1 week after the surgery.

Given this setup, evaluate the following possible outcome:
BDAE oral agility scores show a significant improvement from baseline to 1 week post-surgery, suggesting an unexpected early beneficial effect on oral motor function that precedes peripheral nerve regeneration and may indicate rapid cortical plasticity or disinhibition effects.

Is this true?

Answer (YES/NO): YES